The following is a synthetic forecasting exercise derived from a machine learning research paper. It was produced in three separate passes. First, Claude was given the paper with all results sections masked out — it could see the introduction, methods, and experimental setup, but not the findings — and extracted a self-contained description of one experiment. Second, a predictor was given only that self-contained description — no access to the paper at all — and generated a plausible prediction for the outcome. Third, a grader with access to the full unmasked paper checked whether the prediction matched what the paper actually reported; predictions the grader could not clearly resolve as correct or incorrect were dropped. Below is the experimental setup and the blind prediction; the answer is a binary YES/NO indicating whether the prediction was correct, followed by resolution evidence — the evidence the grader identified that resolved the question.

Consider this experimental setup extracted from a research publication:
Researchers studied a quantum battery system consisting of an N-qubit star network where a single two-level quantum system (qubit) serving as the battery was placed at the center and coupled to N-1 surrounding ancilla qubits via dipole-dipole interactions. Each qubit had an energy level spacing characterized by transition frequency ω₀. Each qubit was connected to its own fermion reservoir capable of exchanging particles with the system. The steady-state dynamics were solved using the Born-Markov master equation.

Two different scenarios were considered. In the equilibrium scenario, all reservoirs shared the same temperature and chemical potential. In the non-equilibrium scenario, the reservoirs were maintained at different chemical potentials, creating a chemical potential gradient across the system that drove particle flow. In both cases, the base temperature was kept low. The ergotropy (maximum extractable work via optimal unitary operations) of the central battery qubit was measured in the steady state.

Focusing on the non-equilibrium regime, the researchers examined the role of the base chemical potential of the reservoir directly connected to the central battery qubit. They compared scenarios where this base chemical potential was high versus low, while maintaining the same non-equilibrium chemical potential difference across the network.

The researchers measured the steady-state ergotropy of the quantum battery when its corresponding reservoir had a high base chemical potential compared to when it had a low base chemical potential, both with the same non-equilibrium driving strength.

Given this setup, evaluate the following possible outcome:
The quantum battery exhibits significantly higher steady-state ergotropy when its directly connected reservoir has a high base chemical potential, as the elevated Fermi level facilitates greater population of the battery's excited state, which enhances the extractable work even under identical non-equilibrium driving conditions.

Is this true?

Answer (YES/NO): YES